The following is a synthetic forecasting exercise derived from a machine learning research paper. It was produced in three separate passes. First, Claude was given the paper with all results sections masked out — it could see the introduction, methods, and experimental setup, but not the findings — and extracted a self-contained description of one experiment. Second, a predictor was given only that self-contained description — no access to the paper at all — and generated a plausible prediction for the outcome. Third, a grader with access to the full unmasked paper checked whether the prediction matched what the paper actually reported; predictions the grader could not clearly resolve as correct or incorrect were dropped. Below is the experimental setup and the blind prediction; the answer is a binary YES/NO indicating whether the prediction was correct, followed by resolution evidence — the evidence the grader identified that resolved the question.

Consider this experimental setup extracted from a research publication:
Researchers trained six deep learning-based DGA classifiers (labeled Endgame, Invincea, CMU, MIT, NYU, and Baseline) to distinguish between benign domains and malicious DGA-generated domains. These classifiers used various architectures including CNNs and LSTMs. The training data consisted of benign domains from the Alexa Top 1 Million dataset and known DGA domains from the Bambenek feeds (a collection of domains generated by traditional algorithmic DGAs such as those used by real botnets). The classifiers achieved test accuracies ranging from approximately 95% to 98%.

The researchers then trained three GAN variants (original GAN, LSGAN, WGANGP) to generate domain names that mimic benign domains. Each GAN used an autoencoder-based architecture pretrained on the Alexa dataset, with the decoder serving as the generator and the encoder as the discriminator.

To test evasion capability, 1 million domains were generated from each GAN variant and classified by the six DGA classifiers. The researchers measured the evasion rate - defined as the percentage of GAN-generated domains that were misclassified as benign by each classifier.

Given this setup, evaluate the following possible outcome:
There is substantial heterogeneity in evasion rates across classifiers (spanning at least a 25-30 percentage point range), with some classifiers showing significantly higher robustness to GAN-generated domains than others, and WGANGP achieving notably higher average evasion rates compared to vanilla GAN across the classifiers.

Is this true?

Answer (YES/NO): NO